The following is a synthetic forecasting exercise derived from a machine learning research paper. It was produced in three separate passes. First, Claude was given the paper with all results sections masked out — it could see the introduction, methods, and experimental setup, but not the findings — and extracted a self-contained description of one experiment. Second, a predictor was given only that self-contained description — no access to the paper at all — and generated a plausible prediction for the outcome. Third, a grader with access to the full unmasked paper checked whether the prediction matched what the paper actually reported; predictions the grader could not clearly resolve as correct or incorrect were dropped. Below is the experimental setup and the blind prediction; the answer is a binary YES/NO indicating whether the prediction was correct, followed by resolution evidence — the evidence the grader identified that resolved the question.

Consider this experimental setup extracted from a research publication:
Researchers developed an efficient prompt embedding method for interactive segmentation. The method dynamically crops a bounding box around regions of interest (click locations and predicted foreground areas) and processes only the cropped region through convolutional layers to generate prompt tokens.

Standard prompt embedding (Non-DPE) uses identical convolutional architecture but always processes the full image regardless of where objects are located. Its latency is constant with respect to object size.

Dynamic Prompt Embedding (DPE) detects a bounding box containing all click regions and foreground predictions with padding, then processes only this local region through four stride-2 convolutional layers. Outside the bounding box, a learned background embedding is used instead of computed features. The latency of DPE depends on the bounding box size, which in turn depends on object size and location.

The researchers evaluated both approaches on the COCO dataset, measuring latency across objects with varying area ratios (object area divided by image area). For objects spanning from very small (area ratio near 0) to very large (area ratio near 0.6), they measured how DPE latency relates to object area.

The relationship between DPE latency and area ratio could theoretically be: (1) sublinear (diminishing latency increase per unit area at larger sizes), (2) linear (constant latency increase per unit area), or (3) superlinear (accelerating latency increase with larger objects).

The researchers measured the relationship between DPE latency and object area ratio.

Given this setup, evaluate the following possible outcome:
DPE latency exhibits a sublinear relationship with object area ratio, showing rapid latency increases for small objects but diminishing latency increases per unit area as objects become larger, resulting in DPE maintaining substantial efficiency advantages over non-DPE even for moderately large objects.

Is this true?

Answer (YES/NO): NO